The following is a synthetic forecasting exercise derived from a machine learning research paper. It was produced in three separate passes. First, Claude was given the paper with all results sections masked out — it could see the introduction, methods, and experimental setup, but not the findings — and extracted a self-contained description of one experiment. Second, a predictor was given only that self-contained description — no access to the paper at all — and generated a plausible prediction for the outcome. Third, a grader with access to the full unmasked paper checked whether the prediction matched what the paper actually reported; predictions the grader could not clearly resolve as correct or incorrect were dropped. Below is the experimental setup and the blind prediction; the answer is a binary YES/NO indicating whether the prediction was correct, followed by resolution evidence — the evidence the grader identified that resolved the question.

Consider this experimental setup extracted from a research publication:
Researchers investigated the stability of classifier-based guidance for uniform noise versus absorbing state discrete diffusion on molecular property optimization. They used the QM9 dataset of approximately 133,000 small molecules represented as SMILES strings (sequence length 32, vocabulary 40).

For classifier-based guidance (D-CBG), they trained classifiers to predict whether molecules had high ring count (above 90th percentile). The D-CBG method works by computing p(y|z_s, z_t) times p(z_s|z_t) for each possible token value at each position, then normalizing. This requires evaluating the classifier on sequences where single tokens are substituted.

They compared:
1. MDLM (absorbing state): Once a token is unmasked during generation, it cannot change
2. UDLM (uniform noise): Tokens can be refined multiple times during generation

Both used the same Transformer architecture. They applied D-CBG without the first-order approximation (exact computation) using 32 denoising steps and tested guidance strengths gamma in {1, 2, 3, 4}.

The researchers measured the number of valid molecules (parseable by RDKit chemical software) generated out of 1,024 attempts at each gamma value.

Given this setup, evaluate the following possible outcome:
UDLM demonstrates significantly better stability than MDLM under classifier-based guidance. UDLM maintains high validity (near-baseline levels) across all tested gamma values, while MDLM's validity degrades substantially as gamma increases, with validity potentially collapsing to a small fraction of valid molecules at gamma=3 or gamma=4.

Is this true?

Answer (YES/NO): NO